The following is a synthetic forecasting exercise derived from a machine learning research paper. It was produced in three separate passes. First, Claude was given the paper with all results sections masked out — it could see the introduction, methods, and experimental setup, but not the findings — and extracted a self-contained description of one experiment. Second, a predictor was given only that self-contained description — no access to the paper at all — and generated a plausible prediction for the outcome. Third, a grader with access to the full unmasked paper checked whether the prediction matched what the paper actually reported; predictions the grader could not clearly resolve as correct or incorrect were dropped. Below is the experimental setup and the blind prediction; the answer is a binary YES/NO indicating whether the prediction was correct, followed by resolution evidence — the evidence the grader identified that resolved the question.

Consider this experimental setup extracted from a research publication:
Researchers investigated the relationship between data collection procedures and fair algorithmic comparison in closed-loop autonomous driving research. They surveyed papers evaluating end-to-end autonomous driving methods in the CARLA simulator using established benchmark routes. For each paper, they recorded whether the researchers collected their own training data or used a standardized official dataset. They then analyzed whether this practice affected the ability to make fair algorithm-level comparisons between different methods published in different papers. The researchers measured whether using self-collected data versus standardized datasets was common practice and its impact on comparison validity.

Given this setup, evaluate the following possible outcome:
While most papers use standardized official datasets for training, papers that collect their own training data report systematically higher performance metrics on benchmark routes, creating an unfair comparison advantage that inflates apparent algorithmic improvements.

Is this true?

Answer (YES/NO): NO